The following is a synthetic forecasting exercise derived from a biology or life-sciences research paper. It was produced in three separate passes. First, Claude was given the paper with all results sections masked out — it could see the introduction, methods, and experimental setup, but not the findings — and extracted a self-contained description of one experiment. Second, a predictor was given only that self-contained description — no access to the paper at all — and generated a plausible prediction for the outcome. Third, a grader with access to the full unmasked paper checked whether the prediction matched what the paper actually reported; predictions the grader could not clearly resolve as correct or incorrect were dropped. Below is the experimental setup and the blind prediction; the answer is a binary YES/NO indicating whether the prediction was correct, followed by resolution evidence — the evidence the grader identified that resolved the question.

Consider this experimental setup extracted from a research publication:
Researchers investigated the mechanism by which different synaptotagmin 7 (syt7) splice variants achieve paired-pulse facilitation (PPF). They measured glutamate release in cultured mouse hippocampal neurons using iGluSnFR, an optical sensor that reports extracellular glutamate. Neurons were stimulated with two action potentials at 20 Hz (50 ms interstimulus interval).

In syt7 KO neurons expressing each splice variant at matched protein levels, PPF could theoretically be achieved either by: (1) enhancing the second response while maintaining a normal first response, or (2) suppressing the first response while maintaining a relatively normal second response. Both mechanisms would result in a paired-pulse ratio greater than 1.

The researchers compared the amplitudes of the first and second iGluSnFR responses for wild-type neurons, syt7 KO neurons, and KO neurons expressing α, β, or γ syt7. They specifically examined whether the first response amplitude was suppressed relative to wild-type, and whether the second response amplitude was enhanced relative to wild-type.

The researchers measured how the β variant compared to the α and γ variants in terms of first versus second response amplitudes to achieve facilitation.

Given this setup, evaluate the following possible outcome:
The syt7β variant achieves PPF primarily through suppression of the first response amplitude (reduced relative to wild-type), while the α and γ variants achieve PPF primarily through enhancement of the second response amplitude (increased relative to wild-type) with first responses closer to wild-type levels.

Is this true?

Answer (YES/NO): NO